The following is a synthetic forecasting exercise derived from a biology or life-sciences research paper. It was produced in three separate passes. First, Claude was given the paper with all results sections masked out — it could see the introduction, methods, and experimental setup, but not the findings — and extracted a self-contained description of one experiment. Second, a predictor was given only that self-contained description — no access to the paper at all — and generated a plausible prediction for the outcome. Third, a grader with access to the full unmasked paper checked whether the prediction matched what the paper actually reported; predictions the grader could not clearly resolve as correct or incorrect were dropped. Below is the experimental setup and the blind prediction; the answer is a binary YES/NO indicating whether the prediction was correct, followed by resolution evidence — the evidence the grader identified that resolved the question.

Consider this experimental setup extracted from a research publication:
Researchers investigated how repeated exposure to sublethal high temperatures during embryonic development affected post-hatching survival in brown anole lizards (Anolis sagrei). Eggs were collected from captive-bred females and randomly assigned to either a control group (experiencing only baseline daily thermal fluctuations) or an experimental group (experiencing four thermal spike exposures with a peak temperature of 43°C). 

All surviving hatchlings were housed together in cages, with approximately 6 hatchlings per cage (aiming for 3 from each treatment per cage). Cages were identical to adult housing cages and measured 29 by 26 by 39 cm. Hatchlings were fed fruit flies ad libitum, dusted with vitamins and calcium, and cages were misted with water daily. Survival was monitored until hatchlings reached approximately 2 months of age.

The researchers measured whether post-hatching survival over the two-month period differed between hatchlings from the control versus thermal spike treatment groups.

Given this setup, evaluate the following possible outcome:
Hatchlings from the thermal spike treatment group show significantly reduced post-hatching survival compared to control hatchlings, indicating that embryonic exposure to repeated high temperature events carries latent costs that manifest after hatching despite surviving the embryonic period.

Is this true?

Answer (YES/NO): YES